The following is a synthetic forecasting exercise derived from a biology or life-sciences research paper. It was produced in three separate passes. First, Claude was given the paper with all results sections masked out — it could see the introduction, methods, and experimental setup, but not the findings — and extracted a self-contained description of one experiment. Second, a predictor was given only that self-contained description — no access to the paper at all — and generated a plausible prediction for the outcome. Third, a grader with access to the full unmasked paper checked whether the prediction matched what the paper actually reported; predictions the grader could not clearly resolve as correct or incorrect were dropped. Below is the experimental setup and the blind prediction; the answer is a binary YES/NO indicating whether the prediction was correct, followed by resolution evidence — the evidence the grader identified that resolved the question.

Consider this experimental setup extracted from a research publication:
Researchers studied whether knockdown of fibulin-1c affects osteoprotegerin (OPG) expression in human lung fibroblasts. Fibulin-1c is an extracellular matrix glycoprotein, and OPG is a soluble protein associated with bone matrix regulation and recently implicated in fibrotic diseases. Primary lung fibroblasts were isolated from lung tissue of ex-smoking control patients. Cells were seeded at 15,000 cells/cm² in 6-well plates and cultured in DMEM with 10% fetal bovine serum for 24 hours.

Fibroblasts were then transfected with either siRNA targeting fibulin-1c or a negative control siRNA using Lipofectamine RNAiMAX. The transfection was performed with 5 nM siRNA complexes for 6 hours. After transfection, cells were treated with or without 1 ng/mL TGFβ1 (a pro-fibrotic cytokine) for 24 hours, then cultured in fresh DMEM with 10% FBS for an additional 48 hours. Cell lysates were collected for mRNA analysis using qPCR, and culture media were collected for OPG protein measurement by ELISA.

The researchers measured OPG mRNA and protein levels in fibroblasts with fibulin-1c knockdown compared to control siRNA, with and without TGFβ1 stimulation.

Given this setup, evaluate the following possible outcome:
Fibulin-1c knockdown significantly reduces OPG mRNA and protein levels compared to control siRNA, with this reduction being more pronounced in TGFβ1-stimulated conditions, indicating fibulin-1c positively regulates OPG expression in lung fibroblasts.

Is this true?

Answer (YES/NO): NO